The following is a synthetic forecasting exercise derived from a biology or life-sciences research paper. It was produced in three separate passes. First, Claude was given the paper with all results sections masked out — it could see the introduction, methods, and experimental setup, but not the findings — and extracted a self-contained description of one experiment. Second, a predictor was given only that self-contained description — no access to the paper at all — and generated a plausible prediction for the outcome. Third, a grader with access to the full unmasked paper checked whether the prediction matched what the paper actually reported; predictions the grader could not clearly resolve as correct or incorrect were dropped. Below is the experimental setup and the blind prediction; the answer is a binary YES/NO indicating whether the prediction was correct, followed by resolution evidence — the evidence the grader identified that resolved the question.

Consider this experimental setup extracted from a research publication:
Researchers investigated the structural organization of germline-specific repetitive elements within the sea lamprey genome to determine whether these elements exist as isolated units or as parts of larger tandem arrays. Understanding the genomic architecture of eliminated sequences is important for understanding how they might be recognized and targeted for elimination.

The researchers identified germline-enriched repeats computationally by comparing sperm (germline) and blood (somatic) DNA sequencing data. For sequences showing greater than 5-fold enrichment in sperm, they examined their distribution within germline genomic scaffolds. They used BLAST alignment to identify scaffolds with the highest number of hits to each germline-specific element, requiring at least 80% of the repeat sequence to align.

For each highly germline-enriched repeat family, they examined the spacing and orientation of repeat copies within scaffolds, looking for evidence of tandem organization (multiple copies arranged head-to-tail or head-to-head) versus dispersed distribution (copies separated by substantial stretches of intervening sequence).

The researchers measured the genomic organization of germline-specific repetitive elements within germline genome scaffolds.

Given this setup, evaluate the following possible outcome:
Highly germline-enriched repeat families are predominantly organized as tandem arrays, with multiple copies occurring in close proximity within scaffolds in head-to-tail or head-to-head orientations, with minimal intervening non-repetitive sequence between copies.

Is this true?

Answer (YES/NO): YES